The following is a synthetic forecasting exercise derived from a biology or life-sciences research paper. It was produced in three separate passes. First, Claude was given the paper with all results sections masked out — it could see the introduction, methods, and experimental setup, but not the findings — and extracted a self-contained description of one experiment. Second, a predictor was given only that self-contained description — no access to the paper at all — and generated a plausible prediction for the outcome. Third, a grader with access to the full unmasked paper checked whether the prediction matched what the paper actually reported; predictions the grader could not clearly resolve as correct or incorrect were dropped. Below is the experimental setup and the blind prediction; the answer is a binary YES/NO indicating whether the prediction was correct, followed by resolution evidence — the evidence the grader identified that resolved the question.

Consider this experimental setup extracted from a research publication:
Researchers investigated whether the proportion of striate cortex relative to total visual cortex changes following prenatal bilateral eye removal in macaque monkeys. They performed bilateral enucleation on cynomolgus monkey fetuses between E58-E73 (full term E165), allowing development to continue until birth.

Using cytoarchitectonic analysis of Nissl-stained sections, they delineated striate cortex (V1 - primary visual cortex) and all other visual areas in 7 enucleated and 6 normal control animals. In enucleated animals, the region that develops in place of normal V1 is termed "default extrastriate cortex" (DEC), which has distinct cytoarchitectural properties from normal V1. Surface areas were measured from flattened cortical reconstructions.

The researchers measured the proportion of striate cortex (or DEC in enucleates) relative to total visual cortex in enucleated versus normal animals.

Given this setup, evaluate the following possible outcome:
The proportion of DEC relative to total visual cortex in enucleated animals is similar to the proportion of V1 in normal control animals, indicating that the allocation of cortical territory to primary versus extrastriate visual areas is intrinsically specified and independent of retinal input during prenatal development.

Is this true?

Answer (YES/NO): NO